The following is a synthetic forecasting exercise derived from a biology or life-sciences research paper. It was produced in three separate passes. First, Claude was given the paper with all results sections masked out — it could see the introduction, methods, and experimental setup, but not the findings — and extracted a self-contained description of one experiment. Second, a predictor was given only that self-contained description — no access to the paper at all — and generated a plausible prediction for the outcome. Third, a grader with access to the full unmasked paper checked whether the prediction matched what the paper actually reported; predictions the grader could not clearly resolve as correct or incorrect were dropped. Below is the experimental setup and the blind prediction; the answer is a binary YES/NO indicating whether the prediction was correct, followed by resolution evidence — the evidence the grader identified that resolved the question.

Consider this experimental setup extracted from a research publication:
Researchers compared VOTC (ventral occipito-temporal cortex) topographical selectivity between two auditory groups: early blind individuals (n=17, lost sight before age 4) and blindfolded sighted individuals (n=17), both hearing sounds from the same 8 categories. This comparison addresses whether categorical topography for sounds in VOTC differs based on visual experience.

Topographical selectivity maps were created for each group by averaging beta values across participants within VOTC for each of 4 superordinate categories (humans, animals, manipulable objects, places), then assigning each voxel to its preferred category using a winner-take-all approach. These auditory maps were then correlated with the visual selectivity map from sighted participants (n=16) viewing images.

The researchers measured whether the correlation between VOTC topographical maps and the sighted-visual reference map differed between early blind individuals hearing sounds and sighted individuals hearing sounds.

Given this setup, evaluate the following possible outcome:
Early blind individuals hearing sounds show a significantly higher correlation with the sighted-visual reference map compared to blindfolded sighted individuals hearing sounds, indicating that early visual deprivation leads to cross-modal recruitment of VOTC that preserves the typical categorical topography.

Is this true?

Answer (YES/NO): YES